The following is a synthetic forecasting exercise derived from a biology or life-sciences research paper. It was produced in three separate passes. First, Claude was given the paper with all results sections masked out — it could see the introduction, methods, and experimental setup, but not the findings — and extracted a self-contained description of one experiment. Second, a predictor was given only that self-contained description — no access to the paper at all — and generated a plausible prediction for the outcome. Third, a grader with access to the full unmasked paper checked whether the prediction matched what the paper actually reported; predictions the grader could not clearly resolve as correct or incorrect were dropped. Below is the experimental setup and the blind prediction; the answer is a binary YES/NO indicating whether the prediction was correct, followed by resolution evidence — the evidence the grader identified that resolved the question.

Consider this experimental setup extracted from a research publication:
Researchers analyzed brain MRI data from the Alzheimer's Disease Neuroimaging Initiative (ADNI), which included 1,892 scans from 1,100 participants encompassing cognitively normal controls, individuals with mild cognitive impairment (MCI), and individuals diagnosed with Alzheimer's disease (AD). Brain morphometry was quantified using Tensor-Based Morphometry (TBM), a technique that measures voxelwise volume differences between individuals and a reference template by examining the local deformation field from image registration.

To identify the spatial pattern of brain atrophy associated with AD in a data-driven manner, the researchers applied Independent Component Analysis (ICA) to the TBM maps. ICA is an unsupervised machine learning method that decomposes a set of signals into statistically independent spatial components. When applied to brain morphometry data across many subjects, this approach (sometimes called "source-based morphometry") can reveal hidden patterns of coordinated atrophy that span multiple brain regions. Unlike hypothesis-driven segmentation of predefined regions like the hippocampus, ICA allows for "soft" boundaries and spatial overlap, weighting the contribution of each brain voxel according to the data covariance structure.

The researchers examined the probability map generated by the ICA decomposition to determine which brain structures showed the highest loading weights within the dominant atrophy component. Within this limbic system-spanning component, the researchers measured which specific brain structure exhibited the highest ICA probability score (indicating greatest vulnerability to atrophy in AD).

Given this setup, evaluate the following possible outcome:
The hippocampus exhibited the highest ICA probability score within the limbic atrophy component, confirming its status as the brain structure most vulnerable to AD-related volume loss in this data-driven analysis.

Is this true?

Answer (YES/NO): NO